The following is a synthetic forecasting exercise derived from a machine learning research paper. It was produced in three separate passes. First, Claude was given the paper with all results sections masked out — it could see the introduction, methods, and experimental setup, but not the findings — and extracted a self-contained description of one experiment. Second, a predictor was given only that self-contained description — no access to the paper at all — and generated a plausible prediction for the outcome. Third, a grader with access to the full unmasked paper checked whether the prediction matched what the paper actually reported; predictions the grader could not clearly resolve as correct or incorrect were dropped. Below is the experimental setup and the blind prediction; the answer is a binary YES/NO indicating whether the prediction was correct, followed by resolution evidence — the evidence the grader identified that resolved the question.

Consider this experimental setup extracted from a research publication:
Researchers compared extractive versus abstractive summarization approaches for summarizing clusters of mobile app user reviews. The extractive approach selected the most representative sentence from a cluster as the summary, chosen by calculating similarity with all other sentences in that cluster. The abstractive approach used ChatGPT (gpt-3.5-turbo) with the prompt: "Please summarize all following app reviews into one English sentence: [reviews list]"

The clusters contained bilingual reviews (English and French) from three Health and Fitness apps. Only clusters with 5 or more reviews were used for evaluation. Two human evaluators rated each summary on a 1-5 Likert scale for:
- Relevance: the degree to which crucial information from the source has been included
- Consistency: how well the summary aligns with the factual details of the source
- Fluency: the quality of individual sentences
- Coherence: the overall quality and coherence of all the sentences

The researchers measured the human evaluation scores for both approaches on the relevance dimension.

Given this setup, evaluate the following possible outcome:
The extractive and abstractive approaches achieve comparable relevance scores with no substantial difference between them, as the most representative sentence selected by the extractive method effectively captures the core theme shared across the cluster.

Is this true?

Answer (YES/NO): NO